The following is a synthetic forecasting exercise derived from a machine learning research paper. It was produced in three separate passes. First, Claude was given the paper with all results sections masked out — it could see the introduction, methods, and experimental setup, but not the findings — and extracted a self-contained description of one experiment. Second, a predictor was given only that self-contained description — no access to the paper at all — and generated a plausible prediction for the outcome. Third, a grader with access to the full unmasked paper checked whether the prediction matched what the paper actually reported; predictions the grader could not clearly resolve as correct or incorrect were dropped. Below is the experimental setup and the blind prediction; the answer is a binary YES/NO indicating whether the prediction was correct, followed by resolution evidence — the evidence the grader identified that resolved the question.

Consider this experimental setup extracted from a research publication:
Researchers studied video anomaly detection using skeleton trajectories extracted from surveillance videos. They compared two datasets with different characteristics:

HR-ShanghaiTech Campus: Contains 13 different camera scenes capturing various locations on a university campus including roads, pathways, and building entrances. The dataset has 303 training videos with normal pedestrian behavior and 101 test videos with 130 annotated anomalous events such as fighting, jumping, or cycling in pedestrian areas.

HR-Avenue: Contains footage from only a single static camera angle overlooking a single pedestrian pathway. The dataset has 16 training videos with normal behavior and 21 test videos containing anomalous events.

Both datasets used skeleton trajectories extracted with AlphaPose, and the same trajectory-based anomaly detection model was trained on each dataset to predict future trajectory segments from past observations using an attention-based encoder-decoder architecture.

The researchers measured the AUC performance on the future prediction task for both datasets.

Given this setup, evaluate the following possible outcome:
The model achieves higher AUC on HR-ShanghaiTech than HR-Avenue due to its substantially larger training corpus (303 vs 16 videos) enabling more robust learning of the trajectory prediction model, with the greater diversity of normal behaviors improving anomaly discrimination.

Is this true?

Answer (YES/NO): NO